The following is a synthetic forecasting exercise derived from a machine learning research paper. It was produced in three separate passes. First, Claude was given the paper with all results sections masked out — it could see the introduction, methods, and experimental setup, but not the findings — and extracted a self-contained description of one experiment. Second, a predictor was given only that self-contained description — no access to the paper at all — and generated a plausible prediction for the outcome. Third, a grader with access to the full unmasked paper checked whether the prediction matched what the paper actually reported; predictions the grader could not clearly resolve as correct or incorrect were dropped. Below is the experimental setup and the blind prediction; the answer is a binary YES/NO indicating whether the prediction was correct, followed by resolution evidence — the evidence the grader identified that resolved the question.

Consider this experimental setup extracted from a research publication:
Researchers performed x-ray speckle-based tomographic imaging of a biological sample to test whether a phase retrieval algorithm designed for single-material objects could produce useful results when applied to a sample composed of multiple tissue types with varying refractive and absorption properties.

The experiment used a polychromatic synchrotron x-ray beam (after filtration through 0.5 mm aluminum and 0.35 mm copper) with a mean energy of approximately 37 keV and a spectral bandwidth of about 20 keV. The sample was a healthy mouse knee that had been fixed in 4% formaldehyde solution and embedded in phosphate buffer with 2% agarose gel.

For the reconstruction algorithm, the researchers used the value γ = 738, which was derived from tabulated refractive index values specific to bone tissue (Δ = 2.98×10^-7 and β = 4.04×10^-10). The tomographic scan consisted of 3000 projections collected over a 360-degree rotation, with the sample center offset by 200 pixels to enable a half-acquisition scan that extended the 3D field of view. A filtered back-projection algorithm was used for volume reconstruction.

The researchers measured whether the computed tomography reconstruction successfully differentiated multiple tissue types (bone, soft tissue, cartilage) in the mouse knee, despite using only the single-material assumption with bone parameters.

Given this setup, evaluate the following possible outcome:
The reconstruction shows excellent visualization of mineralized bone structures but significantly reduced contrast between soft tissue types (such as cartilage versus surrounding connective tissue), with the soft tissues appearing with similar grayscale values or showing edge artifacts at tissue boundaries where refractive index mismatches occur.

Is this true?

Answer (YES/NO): NO